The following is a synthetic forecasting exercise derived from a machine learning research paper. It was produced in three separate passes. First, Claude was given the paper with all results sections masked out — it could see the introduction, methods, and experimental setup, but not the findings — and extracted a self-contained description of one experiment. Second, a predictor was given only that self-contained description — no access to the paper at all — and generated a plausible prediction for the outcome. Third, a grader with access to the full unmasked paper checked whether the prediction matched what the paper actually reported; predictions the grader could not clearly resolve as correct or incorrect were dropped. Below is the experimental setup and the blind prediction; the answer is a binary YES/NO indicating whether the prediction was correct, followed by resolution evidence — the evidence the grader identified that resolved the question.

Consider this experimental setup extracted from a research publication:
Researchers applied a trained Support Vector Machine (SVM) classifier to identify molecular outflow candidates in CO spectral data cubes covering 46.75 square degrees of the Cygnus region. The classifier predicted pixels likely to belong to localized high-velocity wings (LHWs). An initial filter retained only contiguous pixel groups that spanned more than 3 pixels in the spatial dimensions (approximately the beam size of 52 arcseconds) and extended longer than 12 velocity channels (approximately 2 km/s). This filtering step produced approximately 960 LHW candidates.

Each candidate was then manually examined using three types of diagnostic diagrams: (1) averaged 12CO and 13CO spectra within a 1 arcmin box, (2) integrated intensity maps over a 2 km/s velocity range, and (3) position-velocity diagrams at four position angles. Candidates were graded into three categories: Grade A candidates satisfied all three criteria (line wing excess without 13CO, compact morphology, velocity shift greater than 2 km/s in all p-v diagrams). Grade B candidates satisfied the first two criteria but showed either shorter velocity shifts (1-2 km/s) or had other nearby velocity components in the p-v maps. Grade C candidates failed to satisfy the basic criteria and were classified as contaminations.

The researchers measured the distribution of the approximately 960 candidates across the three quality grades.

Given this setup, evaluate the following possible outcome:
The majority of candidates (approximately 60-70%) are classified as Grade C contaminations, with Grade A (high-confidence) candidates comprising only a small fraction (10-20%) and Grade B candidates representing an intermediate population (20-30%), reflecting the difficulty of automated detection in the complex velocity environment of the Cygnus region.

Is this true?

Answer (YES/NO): NO